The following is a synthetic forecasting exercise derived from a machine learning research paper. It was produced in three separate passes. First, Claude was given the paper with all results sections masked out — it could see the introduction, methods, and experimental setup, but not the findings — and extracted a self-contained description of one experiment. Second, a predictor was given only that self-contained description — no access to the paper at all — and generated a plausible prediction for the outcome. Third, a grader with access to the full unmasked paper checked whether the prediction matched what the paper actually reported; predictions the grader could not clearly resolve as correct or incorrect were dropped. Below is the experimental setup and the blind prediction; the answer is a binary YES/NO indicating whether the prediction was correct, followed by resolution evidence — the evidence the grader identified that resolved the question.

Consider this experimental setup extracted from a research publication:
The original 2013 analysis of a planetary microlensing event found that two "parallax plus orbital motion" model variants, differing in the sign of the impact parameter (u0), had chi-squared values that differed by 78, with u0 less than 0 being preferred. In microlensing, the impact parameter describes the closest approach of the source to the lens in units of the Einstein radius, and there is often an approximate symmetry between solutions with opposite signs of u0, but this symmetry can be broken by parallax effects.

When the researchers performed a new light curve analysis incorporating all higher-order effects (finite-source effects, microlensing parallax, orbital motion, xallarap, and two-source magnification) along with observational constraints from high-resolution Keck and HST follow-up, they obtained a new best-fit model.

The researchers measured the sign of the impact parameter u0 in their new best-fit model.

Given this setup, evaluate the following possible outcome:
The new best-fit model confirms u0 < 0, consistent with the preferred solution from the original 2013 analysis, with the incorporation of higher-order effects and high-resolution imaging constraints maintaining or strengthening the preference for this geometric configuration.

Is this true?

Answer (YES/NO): YES